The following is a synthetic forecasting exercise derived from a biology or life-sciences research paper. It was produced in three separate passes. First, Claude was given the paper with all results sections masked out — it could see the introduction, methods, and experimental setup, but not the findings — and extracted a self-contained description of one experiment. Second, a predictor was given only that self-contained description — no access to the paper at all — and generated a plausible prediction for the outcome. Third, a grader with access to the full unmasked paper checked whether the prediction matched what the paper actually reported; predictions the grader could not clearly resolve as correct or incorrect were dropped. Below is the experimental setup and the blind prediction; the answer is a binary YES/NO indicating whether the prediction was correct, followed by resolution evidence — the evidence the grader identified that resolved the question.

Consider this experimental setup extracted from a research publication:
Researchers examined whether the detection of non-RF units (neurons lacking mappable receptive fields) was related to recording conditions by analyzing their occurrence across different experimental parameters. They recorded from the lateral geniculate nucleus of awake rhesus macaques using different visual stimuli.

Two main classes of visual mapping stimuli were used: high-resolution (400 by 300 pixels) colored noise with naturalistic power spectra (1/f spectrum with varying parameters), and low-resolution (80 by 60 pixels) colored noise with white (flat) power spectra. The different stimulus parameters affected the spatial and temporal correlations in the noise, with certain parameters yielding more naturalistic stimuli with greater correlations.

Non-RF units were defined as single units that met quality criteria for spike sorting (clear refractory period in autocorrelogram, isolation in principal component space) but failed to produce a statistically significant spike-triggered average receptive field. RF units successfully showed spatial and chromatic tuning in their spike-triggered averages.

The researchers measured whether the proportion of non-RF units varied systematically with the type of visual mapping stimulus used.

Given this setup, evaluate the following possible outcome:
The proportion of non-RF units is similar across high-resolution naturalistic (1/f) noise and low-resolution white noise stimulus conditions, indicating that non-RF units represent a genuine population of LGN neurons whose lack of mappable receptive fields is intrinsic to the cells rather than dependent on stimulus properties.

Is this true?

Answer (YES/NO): NO